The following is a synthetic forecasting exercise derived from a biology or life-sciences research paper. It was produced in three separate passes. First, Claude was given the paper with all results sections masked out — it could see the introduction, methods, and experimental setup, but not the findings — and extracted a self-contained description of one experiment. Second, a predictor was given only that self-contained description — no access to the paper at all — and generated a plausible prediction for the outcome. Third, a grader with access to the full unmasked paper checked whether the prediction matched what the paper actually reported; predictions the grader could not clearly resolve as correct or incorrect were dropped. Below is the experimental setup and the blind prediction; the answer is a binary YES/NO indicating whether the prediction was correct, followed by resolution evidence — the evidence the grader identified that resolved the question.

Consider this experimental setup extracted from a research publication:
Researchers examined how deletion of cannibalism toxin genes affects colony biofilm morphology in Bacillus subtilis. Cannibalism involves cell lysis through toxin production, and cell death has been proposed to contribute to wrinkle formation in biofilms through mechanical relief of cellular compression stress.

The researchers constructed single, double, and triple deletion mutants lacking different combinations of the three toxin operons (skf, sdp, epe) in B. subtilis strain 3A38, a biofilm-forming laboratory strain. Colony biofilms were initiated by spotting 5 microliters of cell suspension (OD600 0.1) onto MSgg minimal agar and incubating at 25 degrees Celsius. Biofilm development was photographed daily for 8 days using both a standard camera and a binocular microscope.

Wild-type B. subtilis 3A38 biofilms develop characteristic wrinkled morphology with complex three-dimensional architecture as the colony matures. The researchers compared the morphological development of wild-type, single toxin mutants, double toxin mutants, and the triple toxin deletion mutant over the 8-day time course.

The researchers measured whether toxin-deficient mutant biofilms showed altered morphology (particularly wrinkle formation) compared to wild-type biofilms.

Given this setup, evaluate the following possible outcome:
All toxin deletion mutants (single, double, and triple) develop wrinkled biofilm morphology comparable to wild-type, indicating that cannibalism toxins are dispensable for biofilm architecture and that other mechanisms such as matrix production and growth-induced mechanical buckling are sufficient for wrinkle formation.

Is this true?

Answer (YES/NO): NO